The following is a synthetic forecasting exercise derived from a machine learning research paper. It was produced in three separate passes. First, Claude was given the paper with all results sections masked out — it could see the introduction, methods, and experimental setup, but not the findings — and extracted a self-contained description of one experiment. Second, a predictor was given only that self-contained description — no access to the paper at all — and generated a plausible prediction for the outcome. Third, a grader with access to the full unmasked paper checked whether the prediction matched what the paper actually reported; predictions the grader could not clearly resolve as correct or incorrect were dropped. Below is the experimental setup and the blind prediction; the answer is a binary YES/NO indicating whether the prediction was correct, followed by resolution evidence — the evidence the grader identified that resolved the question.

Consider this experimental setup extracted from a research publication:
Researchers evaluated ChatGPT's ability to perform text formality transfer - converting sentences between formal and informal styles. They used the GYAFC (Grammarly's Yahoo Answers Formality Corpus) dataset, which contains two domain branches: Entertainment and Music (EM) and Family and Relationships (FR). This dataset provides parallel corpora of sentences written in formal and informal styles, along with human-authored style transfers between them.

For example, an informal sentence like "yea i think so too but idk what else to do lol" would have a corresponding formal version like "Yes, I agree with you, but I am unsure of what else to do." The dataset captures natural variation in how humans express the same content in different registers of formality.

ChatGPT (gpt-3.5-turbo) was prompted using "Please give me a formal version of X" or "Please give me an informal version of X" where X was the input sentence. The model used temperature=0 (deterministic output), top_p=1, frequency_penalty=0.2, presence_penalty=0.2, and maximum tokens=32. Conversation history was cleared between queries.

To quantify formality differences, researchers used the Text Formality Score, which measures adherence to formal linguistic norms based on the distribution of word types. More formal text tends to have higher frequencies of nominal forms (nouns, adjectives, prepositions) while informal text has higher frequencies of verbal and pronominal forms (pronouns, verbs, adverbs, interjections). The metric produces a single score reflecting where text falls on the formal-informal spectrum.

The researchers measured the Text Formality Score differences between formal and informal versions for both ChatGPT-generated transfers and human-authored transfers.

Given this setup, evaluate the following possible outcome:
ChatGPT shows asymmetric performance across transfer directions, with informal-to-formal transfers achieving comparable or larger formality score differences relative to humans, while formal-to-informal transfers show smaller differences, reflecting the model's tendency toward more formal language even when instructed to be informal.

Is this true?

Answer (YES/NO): NO